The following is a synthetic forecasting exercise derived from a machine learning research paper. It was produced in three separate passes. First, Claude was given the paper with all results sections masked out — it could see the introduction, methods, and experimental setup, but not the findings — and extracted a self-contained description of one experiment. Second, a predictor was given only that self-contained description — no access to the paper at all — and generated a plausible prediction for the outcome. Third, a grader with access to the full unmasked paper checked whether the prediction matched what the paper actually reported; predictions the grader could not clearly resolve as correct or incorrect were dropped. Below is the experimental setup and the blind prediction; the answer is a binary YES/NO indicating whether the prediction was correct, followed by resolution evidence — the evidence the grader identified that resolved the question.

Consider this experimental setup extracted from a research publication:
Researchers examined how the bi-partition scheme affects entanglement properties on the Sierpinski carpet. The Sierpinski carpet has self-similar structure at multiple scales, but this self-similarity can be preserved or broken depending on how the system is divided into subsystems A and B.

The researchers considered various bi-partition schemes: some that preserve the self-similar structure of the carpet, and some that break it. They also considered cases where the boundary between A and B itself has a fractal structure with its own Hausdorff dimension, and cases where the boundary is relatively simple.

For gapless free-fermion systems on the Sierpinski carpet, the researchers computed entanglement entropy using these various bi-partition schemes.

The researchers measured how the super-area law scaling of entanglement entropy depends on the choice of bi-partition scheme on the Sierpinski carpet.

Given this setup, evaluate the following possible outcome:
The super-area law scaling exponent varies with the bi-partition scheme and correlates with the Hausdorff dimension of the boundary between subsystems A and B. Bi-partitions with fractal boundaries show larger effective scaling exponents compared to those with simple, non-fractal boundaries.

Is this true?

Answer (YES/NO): NO